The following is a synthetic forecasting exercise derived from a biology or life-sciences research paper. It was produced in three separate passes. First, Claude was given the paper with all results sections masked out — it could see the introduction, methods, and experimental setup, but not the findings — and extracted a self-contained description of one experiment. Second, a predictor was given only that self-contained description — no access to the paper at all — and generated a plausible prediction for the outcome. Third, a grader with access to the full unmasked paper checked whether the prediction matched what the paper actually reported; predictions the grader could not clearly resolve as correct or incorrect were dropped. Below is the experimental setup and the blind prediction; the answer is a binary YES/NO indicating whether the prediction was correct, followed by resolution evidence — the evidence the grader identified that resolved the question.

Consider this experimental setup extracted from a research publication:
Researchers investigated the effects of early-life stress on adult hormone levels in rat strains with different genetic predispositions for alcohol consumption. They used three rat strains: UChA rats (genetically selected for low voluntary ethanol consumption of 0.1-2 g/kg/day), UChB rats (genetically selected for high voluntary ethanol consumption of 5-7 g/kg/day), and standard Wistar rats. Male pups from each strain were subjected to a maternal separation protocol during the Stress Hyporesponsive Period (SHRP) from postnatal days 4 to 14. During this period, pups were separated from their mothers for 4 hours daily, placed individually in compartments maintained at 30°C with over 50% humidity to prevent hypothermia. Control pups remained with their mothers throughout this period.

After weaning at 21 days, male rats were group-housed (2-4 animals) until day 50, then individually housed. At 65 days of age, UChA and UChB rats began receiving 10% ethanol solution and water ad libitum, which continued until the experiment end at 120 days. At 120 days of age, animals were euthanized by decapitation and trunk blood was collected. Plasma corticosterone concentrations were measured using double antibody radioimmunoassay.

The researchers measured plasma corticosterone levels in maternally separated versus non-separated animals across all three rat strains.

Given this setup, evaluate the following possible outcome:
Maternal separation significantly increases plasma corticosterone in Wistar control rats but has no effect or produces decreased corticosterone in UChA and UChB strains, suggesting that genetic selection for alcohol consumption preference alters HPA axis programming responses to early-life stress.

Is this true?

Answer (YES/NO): NO